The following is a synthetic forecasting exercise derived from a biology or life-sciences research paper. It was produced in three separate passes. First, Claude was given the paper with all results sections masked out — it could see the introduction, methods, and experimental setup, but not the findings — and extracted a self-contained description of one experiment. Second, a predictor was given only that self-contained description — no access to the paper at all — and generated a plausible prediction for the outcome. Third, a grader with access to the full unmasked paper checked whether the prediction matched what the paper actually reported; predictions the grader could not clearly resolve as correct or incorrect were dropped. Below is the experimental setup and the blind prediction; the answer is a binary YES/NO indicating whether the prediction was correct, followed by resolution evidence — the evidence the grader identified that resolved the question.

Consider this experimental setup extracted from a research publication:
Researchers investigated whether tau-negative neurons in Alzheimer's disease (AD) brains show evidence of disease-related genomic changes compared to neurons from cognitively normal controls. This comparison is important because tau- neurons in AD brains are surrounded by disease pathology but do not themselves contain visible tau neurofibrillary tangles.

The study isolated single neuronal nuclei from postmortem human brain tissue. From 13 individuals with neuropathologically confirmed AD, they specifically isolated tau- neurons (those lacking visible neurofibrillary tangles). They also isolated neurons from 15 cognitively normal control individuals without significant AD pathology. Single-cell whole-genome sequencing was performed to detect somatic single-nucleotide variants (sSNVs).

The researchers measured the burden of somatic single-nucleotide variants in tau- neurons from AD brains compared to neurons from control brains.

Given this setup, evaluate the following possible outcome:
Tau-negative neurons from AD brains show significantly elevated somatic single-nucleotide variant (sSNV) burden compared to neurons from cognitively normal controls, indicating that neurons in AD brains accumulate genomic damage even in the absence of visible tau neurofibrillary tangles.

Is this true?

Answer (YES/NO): YES